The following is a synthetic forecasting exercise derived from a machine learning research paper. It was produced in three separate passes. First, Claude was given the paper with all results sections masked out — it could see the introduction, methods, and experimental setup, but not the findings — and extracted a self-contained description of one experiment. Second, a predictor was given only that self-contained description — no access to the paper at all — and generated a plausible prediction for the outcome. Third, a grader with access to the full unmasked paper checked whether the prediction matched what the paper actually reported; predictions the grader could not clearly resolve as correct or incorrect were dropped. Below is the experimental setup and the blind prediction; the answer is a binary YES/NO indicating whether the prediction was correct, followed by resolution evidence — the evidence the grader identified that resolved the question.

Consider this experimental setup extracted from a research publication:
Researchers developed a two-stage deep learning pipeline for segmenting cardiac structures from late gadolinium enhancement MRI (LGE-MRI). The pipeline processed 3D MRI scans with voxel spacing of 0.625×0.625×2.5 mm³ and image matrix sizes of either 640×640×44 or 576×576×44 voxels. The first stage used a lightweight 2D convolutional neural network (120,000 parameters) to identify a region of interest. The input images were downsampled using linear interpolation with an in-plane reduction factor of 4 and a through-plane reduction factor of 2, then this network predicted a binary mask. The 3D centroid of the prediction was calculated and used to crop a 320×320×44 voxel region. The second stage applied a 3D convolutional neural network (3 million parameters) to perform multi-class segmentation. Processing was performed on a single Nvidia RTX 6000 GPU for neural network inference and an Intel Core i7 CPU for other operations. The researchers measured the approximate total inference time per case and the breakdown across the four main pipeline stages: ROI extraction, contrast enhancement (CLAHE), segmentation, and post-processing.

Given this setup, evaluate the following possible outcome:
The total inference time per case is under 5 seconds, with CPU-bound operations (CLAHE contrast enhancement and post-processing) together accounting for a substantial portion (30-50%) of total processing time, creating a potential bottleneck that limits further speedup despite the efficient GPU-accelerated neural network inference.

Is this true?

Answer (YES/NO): NO